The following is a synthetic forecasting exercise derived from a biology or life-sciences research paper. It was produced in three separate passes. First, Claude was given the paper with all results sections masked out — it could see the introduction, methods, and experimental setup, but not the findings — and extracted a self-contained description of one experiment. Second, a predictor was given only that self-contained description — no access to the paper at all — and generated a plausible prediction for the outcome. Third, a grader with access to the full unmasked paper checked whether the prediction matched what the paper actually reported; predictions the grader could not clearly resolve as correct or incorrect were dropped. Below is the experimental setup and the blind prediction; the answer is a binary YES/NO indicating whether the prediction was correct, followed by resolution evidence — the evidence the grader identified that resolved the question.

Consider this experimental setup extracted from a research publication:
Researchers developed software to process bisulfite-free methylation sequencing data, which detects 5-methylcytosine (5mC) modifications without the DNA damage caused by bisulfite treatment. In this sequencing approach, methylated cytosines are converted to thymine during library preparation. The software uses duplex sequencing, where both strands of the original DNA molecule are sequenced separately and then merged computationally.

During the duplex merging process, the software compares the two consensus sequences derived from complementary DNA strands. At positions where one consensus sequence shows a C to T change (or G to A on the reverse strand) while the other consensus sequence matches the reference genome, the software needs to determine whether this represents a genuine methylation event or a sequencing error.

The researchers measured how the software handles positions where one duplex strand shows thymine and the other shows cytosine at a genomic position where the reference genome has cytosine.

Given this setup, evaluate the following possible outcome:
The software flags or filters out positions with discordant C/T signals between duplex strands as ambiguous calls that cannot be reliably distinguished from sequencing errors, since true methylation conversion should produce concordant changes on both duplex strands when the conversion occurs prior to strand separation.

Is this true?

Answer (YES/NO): NO